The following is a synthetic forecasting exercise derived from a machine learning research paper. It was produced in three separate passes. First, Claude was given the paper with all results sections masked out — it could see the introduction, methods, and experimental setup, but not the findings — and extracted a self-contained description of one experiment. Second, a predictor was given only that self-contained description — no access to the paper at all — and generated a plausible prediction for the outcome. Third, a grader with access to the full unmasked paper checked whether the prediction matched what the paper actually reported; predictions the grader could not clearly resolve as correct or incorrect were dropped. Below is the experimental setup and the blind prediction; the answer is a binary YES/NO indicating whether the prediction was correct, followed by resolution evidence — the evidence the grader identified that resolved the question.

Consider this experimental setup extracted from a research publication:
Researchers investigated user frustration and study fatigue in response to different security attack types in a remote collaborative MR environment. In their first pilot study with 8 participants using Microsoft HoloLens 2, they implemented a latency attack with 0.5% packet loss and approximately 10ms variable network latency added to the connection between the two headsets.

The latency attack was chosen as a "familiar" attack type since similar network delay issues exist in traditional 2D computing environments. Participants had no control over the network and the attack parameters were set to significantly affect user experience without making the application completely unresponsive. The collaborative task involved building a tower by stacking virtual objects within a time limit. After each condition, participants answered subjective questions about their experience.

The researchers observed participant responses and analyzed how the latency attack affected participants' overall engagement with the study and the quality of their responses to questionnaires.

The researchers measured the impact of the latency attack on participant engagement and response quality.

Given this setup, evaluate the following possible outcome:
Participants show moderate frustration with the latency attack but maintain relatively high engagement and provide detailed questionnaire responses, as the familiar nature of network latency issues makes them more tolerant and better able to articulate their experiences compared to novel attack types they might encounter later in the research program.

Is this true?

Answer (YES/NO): NO